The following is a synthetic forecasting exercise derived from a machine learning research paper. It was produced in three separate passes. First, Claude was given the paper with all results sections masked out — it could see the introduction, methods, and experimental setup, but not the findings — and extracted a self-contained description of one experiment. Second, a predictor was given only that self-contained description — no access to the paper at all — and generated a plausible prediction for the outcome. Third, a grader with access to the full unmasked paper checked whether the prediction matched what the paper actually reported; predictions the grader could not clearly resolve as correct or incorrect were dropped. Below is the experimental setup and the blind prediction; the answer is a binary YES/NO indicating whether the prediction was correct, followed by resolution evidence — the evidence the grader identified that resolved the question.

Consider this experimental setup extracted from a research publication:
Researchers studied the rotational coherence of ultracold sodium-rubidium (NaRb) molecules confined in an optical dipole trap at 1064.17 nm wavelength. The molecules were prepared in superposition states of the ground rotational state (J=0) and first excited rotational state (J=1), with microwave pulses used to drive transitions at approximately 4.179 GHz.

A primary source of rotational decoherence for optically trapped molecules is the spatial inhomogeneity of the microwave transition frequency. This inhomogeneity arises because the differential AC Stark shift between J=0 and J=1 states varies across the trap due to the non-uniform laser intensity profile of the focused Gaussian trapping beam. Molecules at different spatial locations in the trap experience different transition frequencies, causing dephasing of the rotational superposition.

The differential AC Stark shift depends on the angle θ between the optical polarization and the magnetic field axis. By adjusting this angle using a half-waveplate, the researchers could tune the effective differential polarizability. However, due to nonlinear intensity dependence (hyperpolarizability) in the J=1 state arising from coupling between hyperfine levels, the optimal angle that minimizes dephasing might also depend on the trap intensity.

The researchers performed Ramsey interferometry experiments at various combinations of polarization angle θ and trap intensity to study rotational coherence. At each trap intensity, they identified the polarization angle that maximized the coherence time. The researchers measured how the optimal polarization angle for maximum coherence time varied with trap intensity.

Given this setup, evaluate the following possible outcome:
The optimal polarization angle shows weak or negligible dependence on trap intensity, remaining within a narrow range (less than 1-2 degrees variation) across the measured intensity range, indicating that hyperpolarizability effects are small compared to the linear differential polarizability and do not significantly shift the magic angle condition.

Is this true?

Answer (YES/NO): NO